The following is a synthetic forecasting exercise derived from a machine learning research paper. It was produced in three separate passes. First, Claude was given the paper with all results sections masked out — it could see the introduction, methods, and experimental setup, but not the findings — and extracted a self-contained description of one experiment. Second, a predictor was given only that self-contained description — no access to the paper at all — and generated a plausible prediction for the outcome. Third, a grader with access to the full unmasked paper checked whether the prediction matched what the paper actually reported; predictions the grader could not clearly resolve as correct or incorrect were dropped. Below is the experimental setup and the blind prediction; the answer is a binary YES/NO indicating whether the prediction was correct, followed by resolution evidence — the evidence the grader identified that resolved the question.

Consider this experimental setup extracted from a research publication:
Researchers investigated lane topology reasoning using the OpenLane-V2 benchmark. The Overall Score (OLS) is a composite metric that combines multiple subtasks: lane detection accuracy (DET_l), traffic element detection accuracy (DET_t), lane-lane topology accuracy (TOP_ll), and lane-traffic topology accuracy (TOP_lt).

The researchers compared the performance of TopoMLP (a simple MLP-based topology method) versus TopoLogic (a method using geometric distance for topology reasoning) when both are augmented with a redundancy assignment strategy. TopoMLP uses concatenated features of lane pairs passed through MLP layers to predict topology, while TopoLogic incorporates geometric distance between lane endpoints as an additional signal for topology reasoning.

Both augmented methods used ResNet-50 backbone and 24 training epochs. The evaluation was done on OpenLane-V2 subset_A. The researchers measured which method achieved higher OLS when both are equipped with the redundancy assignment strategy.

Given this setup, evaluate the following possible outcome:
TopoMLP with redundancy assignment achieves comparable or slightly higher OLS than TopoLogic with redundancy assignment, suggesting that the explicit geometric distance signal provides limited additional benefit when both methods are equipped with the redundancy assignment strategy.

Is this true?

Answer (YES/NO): NO